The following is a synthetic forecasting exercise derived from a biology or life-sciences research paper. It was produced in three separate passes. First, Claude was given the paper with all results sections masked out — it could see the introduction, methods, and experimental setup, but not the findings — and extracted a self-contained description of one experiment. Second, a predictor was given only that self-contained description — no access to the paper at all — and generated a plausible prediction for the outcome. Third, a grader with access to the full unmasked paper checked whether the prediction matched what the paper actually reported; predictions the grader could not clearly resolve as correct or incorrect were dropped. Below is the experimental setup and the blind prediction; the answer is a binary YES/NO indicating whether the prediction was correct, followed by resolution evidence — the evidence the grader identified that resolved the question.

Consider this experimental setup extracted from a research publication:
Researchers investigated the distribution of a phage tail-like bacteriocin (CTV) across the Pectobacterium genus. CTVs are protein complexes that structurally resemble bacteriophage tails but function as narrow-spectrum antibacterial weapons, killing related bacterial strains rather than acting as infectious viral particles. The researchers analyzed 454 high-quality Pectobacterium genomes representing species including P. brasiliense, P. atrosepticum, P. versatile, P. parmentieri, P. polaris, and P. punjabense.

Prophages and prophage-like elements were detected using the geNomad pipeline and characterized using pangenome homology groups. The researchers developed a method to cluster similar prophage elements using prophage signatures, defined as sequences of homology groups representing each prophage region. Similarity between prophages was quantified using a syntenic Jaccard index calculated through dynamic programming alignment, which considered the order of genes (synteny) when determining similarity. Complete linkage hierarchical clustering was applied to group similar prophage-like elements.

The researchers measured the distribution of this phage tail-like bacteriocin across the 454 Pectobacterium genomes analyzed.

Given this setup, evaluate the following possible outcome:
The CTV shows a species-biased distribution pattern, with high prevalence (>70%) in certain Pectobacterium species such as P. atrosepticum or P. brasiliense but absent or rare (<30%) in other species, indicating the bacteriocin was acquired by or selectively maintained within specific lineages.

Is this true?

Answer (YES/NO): NO